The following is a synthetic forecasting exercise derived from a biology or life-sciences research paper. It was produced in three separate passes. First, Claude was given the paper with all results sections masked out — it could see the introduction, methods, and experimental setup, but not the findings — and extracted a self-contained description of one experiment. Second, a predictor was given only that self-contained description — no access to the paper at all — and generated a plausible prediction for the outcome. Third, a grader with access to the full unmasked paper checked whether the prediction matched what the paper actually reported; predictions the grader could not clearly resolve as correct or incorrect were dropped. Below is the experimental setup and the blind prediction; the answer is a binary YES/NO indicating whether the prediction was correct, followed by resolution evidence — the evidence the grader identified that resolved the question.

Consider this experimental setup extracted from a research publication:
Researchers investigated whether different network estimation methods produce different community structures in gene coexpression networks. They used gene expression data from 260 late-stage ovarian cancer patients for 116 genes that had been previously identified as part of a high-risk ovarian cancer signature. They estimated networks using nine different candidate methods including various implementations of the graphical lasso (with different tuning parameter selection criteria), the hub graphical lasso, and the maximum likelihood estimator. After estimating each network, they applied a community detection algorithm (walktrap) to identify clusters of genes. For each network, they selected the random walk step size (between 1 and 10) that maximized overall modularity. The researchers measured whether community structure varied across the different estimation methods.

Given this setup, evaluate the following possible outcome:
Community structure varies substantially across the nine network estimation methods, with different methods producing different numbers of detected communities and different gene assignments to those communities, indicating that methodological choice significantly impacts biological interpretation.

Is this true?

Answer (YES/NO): YES